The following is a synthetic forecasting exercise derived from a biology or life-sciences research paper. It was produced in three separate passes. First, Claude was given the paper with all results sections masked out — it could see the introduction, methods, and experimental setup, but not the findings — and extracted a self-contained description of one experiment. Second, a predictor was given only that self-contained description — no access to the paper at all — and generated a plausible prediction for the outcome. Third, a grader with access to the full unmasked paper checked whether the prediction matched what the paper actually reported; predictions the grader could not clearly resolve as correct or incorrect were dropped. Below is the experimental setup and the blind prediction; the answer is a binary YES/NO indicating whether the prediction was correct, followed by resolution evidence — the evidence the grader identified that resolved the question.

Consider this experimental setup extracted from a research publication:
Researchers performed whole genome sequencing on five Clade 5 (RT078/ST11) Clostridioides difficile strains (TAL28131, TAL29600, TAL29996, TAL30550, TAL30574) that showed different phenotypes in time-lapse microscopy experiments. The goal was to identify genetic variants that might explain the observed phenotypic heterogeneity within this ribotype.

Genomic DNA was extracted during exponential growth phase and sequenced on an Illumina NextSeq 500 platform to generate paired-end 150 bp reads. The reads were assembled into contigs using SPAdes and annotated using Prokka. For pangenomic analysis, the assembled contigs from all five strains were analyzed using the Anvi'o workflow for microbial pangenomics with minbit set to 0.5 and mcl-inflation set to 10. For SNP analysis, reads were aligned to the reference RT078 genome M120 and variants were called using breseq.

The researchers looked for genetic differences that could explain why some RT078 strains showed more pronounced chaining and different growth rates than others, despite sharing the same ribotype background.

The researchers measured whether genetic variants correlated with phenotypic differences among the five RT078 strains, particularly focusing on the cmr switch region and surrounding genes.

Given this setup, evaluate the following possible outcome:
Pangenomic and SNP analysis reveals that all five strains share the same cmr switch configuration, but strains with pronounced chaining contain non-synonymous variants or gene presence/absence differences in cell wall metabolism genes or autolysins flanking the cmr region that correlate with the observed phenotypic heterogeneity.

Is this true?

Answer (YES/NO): NO